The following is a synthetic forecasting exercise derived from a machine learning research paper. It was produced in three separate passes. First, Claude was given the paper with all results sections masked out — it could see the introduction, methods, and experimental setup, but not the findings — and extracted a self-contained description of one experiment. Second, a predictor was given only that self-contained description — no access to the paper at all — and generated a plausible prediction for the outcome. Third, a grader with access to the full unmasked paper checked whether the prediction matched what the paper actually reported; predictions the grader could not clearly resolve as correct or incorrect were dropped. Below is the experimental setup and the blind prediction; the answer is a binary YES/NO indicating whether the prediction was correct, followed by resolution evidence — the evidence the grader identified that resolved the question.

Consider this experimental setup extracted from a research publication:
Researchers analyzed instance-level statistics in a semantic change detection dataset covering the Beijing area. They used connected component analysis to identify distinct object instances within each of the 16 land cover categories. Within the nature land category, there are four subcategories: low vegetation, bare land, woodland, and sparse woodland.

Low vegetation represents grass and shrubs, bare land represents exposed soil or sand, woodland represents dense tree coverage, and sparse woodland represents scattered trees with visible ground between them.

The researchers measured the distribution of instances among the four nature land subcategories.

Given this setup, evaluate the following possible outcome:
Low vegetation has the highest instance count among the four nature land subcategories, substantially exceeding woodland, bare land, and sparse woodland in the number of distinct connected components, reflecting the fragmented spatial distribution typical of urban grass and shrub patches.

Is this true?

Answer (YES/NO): YES